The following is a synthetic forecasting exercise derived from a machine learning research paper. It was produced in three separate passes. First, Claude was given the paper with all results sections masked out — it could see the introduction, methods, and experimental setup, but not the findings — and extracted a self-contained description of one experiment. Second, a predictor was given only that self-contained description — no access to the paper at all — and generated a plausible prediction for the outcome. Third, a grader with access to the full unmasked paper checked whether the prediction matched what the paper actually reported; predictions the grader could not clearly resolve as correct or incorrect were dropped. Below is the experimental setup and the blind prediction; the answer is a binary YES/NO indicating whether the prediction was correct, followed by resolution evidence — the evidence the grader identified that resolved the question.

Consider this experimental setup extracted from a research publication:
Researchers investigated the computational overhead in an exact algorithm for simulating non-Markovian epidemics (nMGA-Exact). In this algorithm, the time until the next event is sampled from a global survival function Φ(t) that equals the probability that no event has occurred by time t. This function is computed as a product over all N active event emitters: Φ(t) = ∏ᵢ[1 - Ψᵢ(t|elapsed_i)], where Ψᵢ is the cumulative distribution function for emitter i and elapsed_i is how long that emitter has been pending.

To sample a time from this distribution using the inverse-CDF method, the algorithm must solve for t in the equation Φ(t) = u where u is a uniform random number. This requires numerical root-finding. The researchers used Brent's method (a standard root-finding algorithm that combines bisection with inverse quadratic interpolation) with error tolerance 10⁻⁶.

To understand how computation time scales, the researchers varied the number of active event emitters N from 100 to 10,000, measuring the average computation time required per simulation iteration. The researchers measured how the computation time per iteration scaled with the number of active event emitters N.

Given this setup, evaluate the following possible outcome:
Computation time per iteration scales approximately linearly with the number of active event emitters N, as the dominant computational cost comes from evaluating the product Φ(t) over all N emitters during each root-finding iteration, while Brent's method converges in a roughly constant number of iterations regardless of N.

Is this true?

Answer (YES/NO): YES